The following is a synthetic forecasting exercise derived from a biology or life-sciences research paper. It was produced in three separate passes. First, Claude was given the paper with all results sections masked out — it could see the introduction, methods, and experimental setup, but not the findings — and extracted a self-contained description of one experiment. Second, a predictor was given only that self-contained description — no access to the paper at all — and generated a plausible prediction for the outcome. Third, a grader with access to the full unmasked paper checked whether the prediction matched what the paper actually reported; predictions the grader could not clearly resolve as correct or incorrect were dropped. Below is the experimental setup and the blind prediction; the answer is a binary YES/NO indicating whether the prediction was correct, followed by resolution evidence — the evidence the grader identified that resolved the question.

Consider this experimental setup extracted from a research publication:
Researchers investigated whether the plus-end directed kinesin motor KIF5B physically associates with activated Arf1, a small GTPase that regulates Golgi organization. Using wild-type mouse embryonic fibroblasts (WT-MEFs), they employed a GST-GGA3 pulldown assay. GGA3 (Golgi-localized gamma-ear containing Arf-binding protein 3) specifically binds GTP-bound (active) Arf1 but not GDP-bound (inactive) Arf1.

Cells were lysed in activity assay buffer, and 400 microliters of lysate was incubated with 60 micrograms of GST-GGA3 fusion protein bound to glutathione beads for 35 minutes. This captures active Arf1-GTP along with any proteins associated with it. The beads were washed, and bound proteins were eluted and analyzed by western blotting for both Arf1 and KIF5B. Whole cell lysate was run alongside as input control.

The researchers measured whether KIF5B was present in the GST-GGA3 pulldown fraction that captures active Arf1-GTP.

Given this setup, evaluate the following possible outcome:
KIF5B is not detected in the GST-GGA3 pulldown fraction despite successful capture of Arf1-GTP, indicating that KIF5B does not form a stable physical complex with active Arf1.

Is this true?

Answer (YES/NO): NO